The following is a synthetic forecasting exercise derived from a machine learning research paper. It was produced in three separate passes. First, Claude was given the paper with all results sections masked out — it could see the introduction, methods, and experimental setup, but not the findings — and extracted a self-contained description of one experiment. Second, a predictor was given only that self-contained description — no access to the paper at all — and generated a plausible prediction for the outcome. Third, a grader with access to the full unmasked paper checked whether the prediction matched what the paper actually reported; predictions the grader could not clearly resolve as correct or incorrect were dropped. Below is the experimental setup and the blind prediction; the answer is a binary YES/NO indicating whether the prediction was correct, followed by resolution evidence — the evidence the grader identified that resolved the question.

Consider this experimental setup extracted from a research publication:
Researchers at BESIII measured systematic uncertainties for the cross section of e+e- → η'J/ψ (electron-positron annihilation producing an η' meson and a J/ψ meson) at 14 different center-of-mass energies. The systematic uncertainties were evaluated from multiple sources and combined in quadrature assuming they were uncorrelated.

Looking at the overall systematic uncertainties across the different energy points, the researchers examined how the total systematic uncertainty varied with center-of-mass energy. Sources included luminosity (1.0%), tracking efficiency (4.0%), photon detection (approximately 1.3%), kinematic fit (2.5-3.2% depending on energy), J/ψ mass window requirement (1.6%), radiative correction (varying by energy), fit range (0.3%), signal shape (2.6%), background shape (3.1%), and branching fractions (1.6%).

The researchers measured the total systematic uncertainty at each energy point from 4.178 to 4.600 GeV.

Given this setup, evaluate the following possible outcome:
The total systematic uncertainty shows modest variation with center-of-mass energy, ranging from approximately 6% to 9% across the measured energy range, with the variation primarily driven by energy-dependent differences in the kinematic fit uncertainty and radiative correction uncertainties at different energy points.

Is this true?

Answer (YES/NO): NO